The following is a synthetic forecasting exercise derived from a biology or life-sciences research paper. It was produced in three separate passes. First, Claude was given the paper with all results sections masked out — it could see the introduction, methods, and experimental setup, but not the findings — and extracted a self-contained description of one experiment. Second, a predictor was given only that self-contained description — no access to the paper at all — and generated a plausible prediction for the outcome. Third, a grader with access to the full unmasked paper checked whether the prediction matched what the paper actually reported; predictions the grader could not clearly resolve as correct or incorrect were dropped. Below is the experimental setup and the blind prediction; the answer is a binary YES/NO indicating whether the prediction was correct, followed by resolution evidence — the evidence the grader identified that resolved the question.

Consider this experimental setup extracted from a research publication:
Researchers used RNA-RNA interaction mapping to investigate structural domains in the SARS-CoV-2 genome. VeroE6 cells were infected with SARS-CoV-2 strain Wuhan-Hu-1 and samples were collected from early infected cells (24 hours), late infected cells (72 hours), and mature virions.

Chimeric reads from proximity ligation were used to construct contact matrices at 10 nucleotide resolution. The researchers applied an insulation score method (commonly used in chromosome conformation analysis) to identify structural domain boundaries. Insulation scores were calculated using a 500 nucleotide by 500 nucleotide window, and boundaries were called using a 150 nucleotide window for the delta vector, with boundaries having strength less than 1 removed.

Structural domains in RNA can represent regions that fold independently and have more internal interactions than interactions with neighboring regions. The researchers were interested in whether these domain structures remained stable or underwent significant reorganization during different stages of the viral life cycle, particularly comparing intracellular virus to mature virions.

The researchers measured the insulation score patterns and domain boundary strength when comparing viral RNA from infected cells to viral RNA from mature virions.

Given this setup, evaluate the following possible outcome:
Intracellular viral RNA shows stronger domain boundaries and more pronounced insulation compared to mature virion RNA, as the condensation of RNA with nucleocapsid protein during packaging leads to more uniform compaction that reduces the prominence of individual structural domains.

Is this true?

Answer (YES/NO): NO